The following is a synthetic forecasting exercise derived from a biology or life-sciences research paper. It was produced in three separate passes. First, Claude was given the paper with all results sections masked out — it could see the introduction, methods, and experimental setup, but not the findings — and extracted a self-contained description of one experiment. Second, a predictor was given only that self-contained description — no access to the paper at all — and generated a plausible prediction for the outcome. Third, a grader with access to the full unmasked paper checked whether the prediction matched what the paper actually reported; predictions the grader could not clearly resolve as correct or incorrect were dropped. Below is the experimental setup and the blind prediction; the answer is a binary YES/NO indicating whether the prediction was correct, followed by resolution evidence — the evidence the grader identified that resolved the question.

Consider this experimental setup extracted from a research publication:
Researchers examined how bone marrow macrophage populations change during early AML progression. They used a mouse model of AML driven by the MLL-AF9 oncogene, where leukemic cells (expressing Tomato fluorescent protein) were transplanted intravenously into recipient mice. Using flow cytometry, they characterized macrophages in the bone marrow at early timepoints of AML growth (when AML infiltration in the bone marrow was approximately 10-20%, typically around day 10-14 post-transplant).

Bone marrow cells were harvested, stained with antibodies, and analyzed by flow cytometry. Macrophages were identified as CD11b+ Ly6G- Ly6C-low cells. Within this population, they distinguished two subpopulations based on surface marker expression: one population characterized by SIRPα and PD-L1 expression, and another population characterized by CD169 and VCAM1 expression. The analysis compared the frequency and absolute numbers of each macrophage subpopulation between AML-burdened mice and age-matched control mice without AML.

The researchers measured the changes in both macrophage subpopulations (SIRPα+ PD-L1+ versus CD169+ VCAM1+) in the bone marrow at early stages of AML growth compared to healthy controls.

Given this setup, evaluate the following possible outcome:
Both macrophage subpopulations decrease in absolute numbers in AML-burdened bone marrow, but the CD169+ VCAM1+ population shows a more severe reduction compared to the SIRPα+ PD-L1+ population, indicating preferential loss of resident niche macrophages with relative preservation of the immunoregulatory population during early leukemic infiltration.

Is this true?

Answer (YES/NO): NO